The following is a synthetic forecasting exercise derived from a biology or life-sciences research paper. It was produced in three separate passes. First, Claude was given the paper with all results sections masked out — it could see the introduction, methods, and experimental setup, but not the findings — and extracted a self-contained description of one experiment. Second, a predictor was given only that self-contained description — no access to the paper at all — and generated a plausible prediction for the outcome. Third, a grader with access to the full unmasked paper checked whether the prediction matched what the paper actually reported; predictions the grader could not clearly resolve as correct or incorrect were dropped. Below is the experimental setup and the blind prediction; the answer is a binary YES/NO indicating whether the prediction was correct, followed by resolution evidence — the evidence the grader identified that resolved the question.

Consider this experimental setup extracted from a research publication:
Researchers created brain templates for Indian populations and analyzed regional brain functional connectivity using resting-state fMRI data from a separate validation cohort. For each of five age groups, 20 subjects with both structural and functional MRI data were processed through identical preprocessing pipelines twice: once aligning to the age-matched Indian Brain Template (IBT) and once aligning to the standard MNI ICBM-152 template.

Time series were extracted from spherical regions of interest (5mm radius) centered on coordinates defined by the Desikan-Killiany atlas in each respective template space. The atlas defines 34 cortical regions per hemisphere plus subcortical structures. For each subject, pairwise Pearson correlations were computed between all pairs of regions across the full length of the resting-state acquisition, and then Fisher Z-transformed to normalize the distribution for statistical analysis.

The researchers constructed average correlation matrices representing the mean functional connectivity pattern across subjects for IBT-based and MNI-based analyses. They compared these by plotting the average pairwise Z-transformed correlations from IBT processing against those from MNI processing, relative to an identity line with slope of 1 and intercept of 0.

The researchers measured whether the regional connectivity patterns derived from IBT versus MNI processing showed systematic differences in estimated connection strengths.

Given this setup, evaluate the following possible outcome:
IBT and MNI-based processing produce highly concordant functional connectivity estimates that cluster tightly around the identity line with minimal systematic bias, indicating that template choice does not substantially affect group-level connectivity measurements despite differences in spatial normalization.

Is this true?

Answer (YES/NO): NO